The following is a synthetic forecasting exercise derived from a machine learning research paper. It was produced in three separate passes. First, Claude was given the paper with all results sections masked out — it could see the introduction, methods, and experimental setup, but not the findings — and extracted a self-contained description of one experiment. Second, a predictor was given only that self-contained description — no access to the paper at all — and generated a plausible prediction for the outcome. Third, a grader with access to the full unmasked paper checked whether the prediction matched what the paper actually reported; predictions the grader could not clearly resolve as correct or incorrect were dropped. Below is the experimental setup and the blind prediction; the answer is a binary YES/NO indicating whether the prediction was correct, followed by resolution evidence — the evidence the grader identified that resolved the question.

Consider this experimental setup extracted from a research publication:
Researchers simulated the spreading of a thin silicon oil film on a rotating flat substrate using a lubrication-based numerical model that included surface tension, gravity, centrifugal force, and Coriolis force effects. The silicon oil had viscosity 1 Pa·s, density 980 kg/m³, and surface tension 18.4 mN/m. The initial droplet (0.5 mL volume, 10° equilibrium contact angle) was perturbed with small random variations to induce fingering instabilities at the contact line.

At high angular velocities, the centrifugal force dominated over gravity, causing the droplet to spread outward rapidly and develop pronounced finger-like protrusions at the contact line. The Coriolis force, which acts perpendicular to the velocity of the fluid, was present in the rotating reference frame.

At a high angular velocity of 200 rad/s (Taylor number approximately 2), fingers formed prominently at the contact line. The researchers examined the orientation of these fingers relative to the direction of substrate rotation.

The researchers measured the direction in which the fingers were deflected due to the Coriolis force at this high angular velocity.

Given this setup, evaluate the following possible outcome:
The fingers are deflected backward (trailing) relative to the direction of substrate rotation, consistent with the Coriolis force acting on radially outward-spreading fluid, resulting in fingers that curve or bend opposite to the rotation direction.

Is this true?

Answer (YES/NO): YES